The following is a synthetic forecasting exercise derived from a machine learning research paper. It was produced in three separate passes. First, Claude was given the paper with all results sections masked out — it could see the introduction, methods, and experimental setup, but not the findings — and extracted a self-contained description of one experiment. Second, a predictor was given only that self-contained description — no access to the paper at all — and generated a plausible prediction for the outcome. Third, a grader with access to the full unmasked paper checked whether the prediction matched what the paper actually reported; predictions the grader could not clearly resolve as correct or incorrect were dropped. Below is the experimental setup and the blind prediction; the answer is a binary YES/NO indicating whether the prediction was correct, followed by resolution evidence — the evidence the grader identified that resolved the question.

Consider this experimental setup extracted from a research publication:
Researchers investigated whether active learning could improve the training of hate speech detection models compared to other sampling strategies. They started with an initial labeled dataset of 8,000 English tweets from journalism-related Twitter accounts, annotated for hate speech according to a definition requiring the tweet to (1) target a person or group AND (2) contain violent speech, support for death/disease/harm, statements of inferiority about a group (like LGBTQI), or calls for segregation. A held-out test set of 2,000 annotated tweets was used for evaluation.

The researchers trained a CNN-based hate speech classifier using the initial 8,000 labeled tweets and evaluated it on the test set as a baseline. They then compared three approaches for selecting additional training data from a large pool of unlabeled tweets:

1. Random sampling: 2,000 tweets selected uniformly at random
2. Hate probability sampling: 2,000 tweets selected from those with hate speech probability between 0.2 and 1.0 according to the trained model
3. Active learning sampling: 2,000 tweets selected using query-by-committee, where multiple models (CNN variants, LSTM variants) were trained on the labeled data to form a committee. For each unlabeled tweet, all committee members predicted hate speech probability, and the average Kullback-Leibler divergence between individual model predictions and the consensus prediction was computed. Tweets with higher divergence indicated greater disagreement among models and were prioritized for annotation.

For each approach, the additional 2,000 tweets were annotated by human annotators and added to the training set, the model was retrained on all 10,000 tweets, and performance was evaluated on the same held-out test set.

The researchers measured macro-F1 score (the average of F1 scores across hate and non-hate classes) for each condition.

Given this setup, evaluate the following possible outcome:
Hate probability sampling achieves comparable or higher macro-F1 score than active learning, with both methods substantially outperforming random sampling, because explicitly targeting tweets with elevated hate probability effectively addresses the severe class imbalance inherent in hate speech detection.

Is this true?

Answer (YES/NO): NO